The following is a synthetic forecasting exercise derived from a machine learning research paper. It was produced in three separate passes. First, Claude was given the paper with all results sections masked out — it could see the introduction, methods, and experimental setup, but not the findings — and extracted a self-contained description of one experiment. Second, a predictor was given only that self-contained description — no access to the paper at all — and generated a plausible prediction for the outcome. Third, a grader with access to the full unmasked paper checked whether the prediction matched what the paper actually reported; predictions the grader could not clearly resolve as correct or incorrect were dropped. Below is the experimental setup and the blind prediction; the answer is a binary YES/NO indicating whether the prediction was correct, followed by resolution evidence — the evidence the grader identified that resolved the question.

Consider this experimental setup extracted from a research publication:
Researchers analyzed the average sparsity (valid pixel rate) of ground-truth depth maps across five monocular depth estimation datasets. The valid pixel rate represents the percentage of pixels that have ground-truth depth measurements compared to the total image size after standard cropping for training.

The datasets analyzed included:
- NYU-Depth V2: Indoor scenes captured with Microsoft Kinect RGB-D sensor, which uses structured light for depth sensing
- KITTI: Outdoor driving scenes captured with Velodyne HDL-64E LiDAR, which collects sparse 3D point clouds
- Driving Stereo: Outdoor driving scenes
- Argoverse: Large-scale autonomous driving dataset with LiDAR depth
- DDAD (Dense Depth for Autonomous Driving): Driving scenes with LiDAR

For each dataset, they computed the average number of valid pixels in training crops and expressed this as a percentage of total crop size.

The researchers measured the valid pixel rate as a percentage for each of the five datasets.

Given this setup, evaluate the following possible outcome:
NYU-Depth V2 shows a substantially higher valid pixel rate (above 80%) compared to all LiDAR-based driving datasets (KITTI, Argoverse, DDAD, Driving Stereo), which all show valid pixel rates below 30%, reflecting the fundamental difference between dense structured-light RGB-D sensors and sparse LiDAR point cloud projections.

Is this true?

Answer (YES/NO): NO